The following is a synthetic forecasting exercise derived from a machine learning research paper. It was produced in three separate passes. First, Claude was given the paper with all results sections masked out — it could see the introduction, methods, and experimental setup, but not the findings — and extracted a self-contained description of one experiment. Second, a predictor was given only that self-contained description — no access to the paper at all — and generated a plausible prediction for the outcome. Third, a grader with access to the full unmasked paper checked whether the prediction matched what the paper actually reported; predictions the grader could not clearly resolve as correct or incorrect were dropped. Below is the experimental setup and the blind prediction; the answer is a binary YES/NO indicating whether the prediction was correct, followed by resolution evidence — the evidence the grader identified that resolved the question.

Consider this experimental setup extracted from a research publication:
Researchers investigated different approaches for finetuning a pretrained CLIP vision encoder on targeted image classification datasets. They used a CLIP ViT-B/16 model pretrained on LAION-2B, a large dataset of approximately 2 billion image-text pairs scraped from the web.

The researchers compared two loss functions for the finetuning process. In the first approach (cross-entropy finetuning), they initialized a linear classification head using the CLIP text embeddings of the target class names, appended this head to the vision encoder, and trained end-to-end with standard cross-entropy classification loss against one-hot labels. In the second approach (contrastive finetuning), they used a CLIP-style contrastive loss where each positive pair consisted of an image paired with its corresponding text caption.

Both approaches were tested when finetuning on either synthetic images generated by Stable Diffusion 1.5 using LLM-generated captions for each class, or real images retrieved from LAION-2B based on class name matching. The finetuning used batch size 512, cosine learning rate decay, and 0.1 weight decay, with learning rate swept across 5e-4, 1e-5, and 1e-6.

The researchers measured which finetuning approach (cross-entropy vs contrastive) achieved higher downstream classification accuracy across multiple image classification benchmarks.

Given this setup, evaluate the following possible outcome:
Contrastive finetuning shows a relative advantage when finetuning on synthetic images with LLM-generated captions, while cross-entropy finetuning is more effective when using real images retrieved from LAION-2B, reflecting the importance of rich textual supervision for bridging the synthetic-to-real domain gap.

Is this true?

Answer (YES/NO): NO